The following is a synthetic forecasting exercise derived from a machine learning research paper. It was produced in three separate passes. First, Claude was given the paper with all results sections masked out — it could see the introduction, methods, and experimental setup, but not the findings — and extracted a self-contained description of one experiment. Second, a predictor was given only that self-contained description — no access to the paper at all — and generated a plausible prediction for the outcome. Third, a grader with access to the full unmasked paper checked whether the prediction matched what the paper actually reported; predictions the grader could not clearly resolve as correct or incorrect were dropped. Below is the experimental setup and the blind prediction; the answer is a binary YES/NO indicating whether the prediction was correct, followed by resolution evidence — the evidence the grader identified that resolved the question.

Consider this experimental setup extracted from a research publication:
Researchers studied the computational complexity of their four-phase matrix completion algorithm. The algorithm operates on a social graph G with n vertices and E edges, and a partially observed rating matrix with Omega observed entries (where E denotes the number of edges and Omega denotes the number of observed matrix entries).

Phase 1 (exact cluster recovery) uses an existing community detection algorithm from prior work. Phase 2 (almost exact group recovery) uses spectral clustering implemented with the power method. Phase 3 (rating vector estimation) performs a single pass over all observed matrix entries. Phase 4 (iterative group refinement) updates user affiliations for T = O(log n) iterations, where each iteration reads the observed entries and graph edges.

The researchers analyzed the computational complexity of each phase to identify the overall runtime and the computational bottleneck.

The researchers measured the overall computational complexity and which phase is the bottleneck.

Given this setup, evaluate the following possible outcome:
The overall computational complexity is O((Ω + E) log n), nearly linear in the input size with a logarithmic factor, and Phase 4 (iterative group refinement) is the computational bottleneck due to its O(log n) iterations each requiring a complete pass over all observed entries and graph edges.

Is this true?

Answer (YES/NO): NO